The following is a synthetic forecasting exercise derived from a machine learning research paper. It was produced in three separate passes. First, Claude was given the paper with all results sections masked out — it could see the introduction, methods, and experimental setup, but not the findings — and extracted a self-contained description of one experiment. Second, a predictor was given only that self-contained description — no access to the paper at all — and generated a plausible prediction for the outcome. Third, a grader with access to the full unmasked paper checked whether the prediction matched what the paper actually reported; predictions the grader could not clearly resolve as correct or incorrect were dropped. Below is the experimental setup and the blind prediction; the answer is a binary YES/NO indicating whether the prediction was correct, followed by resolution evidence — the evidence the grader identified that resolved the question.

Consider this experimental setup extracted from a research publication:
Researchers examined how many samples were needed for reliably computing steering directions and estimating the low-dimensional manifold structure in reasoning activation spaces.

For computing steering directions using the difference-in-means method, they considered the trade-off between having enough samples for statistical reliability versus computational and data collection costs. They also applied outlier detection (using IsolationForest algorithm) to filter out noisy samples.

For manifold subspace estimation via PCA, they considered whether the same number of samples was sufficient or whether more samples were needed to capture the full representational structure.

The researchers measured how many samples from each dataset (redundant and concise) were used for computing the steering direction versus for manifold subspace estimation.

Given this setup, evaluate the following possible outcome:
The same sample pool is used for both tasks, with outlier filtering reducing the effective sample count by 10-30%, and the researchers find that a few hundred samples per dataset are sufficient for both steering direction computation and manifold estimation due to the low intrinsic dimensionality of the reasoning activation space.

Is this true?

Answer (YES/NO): NO